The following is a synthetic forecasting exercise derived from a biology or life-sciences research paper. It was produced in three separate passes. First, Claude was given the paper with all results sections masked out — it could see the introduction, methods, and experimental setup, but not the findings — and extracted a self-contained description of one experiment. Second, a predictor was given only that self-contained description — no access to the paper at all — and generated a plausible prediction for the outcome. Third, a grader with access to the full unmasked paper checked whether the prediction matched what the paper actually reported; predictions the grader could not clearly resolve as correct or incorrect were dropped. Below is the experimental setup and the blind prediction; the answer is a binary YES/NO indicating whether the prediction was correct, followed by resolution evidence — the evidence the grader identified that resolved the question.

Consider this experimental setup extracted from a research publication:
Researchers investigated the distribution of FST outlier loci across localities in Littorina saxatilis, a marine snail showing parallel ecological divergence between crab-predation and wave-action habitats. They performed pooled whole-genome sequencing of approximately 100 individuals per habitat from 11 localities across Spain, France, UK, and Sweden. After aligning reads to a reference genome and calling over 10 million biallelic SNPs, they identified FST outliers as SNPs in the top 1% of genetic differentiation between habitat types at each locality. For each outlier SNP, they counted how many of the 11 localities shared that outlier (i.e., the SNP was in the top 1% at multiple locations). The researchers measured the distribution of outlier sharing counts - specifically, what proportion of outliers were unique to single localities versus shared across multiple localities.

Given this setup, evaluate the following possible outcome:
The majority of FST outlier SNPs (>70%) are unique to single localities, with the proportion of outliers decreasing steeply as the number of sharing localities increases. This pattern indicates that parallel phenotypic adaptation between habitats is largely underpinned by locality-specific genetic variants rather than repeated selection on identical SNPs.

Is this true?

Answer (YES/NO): NO